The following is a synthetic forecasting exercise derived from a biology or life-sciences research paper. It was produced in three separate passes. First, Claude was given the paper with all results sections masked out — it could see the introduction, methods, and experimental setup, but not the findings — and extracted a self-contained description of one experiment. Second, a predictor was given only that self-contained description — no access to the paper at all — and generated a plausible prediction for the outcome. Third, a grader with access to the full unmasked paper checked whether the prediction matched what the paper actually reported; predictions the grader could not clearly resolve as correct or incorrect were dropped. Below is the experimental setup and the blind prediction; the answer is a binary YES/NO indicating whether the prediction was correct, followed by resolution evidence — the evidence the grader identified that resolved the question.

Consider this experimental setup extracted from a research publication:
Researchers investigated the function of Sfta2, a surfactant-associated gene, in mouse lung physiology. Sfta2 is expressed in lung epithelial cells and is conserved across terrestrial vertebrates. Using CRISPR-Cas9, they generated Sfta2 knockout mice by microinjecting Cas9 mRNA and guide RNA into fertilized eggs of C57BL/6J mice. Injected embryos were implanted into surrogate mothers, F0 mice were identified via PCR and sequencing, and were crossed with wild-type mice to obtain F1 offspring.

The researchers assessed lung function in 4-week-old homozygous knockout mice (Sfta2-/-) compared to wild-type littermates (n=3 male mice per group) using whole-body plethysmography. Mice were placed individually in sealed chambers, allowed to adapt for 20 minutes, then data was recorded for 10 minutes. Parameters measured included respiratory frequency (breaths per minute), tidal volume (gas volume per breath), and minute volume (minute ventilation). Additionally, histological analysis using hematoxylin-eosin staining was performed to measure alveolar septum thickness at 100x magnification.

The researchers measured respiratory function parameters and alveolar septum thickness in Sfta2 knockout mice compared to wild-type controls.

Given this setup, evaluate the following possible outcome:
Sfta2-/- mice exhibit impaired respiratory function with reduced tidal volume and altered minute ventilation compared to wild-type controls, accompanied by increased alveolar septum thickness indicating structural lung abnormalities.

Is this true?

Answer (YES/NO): YES